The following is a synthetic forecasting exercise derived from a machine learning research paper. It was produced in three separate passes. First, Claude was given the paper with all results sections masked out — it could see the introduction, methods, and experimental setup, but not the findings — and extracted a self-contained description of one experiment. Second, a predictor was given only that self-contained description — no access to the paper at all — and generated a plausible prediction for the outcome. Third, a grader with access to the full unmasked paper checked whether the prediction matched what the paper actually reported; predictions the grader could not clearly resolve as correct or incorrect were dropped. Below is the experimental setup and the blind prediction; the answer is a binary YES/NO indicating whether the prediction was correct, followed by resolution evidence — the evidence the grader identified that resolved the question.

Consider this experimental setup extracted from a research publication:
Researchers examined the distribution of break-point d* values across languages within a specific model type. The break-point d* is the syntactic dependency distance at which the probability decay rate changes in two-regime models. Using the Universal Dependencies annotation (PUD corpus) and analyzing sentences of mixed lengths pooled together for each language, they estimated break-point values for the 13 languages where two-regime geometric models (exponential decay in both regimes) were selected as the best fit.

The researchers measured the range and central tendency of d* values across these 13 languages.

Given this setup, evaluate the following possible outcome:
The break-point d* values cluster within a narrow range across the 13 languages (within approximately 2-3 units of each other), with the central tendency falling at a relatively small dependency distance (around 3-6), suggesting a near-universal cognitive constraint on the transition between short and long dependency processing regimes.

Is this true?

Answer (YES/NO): NO